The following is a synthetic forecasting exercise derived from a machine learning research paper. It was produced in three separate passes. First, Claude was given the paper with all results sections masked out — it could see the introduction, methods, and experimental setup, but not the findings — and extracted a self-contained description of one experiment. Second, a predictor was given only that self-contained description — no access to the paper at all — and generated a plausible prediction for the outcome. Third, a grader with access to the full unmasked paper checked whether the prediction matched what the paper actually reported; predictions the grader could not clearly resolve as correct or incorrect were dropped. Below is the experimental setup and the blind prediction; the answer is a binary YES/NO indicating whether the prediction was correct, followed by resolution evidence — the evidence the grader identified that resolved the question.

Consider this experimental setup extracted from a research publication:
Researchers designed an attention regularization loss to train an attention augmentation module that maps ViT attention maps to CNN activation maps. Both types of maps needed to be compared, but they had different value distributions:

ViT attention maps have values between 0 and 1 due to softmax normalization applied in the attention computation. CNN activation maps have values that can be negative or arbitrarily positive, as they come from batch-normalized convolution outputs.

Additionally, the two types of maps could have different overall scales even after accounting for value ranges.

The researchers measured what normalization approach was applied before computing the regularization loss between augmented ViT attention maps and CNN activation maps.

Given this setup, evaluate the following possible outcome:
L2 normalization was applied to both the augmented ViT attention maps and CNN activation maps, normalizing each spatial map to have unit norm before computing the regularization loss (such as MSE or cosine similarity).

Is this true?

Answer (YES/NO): YES